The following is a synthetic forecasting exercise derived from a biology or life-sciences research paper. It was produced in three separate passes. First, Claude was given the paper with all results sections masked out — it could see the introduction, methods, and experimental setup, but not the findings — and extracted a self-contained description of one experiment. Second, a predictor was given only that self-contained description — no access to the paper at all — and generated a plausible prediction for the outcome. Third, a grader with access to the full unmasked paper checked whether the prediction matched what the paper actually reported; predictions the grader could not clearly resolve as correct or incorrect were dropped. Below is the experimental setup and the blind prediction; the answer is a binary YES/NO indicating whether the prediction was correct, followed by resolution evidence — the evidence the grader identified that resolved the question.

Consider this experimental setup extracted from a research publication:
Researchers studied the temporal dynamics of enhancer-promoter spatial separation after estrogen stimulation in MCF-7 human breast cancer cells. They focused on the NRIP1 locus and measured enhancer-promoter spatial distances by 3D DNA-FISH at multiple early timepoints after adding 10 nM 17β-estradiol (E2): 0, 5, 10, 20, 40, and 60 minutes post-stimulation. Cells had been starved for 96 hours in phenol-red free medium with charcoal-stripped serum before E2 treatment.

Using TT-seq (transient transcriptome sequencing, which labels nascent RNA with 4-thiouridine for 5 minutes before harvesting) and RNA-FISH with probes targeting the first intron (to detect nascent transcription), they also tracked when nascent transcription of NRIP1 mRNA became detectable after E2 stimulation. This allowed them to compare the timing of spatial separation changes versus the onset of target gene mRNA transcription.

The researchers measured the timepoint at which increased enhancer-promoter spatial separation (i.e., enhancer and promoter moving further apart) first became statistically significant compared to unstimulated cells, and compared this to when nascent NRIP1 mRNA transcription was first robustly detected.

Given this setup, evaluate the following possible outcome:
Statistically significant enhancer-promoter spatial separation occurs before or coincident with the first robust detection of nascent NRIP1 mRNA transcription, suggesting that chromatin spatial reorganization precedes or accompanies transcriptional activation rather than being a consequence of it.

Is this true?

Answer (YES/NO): YES